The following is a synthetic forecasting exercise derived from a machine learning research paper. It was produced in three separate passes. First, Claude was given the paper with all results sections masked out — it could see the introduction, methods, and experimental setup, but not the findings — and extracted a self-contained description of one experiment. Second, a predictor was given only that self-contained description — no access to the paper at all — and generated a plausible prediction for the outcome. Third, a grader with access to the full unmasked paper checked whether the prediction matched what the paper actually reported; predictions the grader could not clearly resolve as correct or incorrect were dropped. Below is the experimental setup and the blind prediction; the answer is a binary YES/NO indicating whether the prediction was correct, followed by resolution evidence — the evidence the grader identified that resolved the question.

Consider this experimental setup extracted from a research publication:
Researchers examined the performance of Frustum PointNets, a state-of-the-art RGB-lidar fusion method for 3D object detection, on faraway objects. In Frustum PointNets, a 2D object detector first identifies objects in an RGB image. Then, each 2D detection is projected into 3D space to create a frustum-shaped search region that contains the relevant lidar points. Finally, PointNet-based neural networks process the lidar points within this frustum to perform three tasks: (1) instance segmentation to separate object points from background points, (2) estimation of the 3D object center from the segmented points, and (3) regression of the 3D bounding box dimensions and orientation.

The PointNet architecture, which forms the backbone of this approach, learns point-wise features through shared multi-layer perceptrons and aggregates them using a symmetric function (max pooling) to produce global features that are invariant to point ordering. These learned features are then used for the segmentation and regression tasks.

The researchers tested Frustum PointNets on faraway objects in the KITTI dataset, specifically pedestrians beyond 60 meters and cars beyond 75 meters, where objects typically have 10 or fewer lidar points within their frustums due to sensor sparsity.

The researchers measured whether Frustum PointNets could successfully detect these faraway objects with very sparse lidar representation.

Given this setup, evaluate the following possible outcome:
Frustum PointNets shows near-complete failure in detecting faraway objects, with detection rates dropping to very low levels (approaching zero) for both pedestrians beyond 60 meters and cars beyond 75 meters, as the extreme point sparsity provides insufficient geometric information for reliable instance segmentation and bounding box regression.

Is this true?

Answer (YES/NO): YES